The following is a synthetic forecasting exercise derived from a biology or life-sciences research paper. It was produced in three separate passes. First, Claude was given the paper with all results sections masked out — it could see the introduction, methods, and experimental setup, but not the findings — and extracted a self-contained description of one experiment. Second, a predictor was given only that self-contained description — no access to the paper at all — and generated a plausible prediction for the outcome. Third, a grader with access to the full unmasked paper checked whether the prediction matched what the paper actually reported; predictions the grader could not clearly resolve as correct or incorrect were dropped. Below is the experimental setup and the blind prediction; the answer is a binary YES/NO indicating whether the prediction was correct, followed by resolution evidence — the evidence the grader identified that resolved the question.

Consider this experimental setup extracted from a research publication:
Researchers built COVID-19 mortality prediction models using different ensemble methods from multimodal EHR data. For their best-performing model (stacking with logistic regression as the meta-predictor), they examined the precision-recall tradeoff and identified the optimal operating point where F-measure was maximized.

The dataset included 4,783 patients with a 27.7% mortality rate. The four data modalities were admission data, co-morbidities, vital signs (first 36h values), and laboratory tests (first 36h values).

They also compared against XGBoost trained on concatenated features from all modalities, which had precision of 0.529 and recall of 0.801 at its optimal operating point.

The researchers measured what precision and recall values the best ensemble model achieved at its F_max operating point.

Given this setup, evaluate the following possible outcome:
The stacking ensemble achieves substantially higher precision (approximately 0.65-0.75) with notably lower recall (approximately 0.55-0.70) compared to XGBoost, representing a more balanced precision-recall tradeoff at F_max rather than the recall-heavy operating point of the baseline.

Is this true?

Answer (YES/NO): NO